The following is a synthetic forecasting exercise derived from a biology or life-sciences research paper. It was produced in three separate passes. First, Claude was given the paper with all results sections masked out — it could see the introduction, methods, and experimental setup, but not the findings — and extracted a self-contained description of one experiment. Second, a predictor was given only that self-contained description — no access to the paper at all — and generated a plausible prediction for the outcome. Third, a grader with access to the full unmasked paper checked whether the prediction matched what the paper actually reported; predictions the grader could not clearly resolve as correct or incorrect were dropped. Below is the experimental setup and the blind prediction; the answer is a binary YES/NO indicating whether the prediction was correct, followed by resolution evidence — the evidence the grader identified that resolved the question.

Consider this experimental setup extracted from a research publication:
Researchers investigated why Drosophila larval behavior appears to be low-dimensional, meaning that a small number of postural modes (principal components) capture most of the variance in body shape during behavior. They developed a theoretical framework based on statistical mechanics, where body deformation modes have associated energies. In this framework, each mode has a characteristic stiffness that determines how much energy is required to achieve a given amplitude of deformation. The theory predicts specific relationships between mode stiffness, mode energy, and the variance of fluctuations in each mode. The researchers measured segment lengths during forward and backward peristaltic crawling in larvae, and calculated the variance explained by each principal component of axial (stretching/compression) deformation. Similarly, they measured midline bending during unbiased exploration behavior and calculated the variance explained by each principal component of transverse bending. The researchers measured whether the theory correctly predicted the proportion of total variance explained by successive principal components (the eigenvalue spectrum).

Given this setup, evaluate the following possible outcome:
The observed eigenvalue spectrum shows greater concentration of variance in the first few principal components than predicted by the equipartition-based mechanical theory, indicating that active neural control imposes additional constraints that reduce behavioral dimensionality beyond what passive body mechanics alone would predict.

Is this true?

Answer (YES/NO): NO